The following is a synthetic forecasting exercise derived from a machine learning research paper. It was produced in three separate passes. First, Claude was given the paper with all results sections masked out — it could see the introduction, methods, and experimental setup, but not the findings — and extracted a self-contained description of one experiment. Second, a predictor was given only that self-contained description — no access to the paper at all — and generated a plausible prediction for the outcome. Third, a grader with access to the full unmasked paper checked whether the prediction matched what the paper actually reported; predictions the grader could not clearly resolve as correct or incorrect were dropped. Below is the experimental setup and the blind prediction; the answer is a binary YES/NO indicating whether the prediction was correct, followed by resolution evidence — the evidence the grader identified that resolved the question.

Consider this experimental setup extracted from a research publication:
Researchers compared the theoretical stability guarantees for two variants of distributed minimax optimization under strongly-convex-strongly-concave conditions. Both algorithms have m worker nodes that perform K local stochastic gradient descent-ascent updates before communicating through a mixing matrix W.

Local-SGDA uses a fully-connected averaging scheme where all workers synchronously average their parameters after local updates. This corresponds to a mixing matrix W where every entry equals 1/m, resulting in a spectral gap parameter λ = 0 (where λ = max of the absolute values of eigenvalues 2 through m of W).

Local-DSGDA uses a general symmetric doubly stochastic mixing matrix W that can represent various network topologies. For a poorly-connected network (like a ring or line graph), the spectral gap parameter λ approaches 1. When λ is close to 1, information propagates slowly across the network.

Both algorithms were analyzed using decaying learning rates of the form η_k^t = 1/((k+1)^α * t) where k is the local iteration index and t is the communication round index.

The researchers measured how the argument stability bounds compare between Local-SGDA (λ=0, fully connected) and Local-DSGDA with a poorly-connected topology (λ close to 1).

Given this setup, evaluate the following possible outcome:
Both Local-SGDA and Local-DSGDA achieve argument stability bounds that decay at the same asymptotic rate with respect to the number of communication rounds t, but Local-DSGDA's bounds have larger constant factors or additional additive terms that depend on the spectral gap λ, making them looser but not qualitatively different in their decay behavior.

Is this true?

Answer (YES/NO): NO